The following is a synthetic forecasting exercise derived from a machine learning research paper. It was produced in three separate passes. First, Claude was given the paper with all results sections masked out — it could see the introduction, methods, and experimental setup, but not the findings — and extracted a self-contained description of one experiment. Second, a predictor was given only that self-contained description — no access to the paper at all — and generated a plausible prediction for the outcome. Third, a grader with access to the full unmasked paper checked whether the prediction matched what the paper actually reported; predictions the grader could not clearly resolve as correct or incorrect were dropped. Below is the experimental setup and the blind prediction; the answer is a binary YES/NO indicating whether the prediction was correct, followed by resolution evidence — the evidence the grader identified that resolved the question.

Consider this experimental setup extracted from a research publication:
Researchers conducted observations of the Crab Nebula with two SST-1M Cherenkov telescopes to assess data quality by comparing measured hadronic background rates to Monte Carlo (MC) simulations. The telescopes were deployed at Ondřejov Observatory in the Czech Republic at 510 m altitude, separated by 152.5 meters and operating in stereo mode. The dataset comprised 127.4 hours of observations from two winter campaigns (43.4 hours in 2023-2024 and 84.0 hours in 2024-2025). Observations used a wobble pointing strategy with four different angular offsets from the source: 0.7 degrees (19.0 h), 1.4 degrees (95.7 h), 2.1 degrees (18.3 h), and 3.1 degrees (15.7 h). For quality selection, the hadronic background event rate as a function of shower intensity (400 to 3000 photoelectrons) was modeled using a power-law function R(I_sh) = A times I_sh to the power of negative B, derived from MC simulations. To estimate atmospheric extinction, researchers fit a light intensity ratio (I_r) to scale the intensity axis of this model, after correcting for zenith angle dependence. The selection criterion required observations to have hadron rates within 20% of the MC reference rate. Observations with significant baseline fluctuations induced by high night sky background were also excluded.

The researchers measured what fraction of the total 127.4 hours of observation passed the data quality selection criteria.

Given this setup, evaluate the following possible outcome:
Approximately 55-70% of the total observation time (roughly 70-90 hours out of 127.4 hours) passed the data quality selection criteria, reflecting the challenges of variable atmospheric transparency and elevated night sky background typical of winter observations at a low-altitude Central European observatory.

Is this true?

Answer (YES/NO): NO